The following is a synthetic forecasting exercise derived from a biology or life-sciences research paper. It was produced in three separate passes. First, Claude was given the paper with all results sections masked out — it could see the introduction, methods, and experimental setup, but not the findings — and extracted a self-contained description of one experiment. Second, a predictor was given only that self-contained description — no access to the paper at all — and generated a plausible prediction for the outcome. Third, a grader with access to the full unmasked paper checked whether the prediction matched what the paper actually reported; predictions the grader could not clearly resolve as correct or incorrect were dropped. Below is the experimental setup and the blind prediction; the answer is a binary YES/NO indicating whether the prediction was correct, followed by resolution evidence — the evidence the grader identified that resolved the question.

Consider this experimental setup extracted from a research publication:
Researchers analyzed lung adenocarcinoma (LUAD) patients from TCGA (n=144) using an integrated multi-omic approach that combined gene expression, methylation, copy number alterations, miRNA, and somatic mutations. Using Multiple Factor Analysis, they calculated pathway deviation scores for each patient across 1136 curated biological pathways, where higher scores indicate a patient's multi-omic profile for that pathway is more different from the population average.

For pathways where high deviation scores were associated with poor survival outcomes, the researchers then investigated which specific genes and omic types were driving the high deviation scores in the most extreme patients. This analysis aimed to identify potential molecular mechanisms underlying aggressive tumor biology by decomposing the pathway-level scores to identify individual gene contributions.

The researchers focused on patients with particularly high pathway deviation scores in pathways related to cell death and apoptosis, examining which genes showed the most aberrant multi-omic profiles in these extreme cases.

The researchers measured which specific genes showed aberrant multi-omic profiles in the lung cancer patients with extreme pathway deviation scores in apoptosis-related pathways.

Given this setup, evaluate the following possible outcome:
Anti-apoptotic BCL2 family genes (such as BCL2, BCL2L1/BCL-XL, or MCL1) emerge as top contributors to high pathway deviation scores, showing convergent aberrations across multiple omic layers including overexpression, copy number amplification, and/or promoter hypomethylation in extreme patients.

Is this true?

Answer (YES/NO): NO